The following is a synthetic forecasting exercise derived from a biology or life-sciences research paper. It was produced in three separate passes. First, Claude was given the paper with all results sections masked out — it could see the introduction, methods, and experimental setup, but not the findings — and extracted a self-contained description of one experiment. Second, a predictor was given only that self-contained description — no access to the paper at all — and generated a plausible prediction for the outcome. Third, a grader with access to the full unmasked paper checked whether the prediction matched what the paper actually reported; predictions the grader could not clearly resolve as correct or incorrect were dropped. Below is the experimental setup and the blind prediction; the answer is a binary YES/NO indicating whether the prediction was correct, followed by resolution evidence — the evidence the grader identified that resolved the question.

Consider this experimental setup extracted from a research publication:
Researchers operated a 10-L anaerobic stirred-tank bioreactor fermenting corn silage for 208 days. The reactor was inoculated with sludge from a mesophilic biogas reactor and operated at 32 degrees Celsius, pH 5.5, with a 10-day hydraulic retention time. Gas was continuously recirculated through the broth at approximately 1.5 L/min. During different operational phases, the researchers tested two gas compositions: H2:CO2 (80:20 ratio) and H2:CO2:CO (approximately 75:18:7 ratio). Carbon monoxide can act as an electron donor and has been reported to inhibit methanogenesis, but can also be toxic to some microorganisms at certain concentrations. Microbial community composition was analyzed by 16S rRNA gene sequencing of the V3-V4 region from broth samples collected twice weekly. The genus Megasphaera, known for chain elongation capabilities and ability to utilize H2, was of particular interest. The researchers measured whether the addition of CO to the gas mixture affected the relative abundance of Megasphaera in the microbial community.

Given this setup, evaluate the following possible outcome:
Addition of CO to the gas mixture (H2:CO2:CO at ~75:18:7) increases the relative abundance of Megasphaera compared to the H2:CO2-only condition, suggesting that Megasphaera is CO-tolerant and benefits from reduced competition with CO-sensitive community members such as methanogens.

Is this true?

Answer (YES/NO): YES